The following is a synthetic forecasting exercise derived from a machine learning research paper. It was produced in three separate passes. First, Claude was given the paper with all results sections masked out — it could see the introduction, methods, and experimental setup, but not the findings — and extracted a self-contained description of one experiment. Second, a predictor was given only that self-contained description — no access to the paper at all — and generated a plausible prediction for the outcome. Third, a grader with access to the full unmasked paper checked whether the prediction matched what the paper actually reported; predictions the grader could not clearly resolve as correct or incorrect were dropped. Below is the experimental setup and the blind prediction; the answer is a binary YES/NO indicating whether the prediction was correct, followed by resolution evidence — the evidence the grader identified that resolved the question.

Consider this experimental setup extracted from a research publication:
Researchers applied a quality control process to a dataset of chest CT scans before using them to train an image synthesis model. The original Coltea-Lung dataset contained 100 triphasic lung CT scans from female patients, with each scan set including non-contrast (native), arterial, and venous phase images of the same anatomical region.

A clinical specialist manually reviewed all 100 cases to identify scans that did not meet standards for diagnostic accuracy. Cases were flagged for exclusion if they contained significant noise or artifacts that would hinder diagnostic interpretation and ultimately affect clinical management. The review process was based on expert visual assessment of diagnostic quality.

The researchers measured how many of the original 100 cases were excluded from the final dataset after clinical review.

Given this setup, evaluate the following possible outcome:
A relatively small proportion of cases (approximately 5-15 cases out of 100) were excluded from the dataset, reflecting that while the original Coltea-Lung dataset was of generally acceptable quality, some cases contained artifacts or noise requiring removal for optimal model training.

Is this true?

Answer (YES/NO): NO